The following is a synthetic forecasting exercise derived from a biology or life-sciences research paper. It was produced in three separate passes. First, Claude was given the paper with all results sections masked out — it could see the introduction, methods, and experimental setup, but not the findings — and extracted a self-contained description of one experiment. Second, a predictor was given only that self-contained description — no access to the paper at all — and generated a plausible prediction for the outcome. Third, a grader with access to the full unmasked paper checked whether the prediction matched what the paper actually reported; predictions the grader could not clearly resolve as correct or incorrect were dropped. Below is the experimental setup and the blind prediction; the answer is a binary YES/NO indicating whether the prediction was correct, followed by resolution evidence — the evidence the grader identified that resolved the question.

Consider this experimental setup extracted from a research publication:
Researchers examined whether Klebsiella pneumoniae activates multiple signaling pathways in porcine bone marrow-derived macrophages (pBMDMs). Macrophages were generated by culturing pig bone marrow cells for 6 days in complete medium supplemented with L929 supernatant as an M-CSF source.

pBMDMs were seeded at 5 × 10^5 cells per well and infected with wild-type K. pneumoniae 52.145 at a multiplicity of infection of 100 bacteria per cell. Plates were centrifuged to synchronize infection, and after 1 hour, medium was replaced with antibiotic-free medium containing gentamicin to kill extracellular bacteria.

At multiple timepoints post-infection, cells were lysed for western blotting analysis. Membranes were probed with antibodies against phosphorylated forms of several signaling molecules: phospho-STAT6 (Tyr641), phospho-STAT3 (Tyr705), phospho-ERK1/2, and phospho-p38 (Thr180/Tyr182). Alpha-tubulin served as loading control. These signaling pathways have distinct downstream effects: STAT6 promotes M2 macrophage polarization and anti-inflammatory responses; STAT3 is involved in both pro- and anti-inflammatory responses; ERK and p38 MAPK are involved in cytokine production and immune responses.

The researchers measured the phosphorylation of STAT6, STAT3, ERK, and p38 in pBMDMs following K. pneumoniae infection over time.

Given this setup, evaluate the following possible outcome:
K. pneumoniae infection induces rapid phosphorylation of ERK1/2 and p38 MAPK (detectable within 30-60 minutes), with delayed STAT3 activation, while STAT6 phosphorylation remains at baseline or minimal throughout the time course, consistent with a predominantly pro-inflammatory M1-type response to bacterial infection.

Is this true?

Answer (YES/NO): NO